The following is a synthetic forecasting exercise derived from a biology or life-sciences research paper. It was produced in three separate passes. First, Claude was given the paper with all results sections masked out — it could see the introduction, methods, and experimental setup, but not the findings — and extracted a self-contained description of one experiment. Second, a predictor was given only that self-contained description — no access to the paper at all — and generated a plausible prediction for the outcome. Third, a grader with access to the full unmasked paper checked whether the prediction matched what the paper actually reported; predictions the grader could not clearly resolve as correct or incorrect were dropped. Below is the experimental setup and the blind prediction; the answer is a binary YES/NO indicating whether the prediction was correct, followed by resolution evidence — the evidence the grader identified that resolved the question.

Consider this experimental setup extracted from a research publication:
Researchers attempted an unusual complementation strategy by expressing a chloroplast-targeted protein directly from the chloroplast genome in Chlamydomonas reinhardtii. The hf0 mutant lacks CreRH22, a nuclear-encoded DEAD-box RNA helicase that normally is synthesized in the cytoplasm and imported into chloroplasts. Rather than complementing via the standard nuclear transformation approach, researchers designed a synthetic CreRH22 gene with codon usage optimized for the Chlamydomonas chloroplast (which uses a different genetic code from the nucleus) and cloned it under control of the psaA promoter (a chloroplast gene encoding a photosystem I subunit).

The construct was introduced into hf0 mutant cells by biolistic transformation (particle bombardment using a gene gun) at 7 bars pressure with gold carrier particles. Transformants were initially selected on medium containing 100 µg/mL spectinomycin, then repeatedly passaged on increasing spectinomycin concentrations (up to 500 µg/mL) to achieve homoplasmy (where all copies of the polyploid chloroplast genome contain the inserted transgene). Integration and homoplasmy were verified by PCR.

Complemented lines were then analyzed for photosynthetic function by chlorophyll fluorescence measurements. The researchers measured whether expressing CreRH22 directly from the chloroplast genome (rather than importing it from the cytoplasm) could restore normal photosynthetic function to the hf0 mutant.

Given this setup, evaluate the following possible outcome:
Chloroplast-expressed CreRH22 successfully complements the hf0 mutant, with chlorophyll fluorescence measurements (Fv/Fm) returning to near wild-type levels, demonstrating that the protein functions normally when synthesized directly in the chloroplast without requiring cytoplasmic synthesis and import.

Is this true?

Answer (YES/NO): YES